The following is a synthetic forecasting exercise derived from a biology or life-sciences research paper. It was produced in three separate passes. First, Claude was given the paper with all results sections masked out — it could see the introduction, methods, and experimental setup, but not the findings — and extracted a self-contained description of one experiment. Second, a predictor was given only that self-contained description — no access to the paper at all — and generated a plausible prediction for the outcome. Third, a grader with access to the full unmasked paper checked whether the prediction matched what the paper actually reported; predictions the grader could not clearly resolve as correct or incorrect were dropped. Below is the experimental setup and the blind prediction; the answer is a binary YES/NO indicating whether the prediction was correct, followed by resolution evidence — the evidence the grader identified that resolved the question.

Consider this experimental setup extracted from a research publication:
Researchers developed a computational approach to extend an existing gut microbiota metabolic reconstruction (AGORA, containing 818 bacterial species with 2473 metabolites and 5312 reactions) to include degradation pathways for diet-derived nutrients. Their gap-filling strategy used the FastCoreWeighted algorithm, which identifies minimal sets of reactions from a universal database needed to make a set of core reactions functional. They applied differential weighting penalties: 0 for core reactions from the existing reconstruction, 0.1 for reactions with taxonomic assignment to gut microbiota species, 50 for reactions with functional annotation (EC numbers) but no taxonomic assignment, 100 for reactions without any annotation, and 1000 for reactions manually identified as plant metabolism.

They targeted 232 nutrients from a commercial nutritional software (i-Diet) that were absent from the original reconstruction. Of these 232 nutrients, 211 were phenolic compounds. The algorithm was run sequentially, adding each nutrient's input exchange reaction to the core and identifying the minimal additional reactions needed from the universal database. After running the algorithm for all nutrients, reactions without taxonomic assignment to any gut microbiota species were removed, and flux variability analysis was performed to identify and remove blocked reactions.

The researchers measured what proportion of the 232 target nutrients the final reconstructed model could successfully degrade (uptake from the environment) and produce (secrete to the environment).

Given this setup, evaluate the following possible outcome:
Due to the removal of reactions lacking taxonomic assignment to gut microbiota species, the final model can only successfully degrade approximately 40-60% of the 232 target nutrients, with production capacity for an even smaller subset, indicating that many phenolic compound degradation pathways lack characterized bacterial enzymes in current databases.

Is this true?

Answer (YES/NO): NO